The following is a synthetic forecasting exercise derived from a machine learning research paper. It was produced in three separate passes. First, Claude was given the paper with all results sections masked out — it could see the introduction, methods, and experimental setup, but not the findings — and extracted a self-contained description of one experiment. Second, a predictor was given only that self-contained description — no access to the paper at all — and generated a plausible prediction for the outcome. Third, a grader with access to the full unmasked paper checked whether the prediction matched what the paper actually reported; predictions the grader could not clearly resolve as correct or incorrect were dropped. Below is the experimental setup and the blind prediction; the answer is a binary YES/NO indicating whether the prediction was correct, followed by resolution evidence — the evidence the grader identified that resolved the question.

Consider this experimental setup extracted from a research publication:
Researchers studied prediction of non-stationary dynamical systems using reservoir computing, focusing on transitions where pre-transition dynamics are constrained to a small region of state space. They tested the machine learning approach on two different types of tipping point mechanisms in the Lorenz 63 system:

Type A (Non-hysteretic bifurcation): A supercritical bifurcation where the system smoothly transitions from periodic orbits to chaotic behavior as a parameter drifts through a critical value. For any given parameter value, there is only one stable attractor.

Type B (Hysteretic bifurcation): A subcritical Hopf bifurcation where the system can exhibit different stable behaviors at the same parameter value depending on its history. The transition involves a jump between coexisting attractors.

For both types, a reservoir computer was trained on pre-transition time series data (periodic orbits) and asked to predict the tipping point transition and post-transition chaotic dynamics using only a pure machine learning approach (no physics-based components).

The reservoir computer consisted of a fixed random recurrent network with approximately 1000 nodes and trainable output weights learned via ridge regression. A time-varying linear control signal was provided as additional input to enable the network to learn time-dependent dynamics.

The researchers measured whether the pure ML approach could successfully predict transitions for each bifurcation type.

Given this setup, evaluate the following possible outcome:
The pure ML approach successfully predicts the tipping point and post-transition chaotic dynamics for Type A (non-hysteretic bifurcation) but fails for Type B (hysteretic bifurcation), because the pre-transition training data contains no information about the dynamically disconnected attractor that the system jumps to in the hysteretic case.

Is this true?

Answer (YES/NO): YES